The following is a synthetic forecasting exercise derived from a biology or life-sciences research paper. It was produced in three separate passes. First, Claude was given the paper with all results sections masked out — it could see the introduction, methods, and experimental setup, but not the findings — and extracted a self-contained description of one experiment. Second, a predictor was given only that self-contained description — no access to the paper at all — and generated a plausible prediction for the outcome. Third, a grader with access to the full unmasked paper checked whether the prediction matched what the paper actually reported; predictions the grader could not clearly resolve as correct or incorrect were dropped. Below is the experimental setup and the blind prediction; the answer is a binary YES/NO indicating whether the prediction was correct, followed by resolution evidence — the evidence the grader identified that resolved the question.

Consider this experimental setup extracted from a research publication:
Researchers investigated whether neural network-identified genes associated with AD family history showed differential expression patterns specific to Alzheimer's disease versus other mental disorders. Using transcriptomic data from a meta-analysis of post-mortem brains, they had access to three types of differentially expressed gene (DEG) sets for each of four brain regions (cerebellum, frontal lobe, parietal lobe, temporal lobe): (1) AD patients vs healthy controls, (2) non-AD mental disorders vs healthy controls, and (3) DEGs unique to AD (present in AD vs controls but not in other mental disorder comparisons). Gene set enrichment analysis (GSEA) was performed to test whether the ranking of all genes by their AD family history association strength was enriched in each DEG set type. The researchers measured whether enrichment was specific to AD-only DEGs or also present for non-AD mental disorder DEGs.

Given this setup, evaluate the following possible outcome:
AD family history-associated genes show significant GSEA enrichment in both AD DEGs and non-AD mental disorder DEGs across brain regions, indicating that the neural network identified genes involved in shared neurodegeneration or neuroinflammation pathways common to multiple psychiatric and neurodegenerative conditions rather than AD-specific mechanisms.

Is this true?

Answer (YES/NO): NO